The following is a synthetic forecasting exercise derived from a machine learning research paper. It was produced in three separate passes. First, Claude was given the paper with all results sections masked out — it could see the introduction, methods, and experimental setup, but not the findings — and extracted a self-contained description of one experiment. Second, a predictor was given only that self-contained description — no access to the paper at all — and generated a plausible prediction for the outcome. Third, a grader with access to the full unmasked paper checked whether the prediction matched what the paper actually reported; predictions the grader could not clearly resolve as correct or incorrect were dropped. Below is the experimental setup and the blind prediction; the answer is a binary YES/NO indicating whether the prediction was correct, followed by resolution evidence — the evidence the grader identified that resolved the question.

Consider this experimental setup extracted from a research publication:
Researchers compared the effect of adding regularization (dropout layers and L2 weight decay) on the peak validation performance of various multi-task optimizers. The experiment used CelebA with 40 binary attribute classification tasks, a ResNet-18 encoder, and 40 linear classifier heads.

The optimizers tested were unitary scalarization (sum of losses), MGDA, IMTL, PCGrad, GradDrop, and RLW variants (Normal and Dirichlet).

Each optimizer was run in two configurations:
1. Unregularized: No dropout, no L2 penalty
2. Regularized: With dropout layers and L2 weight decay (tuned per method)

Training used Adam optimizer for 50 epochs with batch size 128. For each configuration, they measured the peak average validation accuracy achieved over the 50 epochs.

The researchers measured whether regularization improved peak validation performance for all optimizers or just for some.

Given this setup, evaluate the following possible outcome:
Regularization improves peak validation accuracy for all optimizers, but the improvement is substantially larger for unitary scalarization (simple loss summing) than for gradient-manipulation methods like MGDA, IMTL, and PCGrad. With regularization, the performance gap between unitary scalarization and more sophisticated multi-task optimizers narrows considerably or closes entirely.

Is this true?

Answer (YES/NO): YES